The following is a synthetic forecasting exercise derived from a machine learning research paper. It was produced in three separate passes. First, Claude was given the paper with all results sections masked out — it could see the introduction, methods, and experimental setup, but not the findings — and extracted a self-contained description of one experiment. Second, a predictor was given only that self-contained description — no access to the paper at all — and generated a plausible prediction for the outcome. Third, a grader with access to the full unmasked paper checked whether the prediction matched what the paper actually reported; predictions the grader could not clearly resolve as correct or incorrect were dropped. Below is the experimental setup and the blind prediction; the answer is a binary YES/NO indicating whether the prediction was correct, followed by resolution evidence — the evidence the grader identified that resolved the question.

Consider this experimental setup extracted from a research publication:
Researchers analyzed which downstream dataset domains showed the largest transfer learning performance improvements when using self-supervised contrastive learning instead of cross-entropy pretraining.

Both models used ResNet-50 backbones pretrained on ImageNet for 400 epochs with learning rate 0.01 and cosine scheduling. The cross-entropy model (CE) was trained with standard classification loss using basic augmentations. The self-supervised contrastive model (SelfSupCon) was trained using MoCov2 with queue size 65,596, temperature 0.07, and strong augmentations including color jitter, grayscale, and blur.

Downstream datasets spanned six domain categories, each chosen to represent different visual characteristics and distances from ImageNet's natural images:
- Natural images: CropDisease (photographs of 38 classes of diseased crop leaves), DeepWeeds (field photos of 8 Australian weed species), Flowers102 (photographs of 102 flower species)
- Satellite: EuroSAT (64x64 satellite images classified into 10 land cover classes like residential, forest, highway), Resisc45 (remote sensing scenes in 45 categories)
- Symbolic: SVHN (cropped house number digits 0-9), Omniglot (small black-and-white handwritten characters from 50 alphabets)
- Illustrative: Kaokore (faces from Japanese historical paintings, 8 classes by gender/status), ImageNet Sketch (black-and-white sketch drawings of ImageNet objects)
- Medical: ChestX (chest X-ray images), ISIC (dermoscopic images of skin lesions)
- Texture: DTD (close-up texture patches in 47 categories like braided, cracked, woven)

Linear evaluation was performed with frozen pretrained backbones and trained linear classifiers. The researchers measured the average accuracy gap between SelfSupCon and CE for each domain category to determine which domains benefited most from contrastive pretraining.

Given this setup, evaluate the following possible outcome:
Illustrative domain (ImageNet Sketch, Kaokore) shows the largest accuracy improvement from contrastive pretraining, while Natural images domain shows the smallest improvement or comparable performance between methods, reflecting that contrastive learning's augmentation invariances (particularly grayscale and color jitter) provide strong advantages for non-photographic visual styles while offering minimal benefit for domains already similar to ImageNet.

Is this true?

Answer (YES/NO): NO